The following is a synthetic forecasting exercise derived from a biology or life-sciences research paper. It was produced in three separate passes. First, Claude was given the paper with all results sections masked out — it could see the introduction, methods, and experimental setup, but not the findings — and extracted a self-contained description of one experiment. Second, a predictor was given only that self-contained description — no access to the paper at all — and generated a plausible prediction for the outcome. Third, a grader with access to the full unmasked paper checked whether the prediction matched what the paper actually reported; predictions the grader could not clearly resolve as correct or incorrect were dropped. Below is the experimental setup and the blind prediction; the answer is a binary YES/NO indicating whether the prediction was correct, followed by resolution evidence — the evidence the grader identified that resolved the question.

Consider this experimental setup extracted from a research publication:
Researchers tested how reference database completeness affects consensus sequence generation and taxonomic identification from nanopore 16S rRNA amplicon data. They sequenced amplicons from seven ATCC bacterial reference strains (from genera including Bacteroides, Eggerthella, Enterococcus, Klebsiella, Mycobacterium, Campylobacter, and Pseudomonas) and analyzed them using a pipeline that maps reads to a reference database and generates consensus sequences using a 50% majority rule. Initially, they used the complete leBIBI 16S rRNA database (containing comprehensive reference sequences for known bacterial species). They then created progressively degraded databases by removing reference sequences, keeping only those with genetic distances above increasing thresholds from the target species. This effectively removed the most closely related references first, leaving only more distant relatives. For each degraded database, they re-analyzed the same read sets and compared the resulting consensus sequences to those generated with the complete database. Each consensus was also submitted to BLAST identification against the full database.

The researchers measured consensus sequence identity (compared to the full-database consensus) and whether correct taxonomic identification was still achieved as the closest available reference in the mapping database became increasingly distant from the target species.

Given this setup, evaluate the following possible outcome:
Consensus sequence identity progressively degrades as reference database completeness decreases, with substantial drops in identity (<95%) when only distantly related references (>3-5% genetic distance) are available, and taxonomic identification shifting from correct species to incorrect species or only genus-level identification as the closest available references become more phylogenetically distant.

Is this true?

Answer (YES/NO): NO